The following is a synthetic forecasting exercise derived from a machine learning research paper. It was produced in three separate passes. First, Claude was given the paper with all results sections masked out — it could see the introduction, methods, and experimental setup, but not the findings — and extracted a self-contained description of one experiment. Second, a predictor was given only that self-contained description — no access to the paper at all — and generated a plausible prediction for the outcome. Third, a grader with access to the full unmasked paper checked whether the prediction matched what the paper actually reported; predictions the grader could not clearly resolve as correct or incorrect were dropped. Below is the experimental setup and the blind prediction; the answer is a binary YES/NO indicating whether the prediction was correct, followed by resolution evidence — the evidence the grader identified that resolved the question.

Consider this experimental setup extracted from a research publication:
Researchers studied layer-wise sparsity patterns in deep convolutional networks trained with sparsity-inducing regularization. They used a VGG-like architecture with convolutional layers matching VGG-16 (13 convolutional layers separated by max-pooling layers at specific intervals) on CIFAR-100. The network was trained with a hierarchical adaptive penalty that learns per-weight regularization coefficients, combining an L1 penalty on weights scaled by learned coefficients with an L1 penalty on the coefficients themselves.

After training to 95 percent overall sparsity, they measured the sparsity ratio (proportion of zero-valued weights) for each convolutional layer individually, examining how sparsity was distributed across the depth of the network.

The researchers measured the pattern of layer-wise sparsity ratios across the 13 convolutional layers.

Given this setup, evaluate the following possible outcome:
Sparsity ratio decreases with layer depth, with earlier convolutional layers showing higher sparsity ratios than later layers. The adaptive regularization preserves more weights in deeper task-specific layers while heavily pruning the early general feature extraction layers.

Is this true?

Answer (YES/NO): NO